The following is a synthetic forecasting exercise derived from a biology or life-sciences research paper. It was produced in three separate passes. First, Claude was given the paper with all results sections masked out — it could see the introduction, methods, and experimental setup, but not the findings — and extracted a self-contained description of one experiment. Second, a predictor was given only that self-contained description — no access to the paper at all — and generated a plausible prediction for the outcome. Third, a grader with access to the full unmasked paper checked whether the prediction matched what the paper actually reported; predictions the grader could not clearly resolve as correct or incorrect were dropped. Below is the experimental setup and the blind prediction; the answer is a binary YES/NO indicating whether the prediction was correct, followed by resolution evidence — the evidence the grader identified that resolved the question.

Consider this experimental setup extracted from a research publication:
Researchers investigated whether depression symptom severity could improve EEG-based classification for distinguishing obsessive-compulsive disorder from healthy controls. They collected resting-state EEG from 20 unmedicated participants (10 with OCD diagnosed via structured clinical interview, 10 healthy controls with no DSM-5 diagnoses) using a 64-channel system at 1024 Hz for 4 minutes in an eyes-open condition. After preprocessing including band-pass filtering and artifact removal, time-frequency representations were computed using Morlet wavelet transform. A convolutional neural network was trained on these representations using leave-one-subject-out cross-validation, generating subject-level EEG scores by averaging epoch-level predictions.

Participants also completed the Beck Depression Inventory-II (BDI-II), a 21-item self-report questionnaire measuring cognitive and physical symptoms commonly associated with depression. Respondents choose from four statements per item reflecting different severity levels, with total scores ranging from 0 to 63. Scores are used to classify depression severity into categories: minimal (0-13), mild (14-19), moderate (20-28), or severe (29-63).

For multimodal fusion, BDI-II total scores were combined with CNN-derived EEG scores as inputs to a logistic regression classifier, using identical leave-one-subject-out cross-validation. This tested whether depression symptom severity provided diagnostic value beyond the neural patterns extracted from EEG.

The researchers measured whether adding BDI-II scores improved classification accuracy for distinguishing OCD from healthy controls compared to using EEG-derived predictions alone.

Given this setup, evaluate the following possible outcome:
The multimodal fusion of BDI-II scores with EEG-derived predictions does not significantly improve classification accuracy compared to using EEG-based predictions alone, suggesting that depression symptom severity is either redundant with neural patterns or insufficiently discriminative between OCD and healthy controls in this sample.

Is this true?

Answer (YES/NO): YES